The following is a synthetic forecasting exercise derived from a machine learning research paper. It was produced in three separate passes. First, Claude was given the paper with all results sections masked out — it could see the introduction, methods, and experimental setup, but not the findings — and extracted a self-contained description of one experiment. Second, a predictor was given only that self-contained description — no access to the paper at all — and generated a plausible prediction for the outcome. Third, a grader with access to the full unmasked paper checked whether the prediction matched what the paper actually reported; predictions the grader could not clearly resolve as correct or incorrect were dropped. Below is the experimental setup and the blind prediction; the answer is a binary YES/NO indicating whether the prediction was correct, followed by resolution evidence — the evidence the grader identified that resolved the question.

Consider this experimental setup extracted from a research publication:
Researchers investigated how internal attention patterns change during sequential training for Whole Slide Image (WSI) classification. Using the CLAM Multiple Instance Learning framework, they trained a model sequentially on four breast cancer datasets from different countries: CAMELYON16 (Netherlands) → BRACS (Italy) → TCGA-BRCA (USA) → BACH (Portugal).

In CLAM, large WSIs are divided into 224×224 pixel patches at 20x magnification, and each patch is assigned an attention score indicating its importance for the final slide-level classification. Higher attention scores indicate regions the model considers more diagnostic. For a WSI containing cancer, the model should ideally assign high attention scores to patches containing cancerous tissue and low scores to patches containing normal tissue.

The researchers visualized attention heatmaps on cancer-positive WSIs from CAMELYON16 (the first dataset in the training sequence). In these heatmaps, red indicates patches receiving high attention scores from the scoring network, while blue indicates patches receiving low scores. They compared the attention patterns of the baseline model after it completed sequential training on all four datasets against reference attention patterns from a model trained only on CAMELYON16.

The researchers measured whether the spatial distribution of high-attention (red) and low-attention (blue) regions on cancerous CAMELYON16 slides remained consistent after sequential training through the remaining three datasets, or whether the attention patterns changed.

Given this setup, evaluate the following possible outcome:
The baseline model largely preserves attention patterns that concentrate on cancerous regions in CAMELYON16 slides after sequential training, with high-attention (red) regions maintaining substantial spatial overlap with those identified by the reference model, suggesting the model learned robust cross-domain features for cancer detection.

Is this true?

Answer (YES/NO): NO